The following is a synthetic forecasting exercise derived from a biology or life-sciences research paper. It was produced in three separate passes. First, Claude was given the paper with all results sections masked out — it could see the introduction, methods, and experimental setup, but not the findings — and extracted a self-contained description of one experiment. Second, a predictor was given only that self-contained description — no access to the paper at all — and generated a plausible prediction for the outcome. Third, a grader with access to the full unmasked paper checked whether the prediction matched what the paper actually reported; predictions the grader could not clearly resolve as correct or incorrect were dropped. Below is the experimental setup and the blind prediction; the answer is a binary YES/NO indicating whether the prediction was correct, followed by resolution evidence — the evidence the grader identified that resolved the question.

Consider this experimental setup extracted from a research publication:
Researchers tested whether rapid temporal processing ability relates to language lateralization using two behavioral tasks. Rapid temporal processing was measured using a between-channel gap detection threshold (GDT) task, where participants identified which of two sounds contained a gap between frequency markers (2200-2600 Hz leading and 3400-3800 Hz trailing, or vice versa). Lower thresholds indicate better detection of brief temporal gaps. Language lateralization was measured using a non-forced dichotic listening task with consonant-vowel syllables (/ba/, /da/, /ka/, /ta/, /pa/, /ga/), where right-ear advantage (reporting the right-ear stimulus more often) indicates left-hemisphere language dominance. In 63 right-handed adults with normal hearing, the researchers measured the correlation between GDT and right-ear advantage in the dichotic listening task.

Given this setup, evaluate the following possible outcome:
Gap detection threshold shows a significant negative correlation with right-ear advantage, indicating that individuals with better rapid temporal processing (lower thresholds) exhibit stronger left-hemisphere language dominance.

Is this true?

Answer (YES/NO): NO